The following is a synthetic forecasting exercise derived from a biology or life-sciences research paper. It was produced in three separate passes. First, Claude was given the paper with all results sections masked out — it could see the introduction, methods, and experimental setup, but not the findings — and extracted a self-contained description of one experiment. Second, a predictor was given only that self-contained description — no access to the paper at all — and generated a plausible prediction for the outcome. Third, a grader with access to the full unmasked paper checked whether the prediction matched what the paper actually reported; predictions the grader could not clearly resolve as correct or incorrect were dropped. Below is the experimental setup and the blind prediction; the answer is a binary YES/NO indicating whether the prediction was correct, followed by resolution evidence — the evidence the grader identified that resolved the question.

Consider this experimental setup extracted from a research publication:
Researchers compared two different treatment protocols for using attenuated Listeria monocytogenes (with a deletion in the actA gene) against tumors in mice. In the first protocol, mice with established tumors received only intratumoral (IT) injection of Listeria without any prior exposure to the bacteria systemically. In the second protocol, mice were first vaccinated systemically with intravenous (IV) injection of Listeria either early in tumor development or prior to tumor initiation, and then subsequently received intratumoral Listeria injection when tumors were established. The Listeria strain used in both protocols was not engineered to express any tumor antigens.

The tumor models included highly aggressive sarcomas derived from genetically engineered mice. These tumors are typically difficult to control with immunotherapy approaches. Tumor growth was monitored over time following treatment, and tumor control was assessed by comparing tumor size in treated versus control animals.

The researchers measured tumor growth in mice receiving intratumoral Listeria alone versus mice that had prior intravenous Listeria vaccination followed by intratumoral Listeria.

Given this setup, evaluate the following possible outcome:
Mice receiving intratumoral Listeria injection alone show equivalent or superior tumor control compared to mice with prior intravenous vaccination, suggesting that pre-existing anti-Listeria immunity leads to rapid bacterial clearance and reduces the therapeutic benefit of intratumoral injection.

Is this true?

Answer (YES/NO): NO